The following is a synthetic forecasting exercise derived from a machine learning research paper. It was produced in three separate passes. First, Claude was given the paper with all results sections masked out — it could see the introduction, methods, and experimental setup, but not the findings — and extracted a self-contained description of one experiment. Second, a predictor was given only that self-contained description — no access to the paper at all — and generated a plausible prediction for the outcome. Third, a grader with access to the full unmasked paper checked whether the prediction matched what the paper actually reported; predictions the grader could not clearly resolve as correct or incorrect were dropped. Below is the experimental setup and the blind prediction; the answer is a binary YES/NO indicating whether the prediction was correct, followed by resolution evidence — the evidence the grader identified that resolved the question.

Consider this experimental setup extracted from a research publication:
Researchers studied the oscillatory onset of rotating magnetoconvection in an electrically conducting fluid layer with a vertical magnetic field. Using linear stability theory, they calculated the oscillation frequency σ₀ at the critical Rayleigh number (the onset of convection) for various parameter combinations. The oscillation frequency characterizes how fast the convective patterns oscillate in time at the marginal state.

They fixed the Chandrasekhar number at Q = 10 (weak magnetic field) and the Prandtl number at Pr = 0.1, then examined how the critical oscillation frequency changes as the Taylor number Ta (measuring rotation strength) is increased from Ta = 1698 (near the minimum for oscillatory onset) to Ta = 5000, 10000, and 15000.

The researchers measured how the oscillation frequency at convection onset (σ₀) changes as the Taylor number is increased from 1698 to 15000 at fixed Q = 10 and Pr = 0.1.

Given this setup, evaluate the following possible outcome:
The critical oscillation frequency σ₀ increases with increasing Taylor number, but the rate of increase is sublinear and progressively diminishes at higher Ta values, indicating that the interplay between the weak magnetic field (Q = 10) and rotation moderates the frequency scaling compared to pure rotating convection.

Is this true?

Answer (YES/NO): YES